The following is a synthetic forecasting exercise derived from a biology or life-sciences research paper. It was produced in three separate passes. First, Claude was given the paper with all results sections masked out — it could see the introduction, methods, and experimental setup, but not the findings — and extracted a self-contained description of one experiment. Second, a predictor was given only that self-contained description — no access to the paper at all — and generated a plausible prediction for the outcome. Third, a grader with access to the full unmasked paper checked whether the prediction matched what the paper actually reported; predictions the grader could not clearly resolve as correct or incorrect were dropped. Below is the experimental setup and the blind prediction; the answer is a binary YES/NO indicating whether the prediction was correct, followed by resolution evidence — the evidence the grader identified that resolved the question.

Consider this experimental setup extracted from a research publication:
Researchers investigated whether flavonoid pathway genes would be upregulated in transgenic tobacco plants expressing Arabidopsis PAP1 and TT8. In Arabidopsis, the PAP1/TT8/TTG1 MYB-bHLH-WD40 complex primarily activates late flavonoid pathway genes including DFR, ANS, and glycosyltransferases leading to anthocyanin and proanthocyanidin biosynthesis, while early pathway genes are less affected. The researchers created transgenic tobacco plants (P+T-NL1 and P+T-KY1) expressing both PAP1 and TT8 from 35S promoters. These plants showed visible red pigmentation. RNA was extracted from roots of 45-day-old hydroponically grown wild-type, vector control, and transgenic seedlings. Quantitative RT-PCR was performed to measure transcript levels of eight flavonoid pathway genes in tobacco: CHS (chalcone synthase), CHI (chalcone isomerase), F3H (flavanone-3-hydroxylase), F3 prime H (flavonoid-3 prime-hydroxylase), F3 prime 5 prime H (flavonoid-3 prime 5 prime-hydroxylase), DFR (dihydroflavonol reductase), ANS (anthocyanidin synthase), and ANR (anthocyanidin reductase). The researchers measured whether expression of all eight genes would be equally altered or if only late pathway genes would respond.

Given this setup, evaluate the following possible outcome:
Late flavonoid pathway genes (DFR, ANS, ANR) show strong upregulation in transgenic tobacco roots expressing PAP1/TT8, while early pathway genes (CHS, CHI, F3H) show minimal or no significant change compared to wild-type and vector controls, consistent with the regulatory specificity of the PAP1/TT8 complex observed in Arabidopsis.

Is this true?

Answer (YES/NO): NO